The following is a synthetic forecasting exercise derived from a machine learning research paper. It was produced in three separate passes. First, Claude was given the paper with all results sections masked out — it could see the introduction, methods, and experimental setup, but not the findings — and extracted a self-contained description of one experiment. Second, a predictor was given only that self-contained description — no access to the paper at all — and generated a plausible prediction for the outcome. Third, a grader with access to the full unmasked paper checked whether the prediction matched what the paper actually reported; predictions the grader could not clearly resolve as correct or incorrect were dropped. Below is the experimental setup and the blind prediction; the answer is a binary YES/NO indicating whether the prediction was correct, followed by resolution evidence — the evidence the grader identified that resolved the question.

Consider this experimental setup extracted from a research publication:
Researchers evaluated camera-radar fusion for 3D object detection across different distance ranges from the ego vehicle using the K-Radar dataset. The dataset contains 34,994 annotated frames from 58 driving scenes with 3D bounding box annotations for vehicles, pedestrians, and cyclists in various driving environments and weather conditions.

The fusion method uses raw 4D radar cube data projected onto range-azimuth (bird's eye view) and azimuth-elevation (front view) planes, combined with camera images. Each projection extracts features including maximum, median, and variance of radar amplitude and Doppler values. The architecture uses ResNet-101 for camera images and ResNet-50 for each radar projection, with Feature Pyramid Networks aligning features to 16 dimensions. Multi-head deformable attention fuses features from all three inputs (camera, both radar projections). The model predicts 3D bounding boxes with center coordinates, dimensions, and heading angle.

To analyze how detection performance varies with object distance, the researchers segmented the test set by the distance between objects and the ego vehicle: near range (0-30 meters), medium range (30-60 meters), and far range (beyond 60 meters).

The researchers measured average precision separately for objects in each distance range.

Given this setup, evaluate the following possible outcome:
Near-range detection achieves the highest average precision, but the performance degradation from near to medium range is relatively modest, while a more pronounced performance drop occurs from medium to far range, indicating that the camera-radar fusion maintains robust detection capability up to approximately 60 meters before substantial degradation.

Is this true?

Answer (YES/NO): NO